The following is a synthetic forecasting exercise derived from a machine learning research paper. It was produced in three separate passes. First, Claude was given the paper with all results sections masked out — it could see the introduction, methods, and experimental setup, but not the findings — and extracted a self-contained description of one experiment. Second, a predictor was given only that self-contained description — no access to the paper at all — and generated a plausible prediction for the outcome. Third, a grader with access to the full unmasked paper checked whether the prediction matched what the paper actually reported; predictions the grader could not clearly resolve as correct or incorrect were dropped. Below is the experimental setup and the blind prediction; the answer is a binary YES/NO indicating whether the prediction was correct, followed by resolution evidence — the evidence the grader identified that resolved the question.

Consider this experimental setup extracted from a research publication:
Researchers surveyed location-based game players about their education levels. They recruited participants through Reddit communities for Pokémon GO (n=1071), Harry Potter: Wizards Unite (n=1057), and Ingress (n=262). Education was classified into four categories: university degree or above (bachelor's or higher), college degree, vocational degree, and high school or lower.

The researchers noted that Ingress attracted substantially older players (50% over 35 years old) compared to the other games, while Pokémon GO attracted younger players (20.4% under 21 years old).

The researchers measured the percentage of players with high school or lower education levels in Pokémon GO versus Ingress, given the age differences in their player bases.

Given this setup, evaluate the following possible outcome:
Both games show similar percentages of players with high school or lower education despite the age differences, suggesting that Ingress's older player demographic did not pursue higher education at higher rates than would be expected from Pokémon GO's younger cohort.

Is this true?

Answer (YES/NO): YES